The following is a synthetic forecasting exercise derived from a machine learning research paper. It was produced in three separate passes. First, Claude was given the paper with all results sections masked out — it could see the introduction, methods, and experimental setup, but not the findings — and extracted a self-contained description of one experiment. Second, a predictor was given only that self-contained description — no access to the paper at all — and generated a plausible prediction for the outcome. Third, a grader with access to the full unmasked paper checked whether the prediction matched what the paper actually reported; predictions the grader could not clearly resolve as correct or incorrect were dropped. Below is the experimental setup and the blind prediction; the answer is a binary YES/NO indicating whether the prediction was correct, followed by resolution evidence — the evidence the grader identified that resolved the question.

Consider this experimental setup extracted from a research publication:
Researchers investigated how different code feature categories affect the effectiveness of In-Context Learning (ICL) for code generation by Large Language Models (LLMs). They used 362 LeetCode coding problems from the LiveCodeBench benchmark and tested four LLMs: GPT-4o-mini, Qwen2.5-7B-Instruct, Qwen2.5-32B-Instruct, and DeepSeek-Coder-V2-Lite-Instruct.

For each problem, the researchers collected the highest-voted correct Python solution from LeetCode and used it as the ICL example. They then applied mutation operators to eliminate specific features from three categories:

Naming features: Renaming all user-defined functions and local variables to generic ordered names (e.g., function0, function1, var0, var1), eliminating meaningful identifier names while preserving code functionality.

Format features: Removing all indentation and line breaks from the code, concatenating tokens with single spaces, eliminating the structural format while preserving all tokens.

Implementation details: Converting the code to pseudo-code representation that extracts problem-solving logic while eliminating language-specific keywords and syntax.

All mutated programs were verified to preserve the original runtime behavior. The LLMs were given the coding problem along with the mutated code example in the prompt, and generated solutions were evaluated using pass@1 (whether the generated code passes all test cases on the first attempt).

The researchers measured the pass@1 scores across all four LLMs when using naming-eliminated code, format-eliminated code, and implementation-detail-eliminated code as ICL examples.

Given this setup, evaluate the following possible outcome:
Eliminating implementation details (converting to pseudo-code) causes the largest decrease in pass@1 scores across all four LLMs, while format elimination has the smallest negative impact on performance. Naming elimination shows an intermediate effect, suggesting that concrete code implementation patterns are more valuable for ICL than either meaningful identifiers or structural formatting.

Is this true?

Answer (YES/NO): NO